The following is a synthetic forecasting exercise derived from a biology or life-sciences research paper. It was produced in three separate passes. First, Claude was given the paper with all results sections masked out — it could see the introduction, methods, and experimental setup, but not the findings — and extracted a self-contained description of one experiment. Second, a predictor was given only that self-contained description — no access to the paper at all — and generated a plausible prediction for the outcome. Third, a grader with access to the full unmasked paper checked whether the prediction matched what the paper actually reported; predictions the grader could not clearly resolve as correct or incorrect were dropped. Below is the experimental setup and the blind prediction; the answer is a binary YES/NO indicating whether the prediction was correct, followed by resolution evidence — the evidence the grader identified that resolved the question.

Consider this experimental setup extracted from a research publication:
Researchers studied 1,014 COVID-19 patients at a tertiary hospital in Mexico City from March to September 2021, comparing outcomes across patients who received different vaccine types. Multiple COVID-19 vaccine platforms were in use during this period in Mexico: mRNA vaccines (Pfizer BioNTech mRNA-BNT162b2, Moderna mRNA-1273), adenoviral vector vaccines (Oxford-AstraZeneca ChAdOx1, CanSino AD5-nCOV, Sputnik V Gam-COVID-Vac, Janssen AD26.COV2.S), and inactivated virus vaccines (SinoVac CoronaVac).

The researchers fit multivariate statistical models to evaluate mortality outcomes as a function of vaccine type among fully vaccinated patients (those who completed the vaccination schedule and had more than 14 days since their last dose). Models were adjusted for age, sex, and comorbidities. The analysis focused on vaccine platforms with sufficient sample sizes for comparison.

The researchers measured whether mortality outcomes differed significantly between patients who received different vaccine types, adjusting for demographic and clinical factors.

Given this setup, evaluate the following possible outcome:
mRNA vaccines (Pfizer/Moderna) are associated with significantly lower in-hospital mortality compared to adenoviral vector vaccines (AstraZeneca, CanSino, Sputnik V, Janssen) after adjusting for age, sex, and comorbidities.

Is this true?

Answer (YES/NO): NO